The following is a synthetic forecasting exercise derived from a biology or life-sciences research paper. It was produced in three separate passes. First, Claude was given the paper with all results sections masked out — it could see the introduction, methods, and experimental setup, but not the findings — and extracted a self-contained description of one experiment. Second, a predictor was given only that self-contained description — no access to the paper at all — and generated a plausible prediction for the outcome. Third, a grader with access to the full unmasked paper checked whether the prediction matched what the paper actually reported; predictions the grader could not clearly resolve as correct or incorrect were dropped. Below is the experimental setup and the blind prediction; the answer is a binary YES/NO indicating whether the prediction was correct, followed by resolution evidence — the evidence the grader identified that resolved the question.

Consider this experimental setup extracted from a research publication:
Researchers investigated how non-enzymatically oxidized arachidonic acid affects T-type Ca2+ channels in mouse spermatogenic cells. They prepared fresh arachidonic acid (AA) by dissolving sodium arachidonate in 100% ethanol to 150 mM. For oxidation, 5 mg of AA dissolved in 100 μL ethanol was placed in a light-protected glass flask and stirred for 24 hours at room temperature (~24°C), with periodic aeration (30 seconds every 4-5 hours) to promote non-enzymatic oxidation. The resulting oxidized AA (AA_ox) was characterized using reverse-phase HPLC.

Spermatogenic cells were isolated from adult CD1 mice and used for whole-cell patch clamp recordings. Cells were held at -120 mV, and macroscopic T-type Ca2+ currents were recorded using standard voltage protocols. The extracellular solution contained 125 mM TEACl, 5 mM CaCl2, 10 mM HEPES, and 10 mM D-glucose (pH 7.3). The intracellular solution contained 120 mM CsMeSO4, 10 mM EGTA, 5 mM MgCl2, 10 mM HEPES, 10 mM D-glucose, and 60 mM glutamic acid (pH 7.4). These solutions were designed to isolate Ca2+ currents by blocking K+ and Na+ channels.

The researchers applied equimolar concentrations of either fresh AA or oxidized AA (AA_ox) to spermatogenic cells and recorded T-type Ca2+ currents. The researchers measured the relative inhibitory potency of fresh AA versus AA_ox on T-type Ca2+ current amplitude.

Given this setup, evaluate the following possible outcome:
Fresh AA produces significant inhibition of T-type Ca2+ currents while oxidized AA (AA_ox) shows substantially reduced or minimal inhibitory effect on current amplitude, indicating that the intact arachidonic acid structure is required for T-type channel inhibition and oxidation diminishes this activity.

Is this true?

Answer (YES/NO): NO